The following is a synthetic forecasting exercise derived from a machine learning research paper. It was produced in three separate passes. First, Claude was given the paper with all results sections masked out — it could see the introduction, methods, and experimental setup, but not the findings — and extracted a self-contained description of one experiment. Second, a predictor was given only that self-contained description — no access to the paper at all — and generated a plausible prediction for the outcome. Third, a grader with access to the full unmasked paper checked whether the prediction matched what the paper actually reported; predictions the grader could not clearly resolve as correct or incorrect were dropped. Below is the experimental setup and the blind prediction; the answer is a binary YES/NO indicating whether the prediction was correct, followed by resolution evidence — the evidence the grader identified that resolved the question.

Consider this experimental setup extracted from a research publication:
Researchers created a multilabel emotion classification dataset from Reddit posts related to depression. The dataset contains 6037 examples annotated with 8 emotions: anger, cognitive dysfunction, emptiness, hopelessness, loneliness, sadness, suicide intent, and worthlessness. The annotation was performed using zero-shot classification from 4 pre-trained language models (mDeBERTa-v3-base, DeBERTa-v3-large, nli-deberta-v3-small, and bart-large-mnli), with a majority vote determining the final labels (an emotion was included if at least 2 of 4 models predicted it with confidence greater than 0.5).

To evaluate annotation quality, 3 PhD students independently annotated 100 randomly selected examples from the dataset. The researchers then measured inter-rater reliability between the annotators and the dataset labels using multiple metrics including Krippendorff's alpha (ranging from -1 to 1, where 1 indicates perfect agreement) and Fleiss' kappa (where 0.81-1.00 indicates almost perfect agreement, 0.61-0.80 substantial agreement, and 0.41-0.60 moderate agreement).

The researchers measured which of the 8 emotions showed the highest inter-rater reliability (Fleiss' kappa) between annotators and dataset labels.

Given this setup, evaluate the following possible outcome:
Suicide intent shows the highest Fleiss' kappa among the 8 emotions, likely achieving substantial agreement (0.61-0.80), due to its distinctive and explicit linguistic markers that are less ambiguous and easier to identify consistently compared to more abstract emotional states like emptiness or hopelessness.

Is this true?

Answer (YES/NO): NO